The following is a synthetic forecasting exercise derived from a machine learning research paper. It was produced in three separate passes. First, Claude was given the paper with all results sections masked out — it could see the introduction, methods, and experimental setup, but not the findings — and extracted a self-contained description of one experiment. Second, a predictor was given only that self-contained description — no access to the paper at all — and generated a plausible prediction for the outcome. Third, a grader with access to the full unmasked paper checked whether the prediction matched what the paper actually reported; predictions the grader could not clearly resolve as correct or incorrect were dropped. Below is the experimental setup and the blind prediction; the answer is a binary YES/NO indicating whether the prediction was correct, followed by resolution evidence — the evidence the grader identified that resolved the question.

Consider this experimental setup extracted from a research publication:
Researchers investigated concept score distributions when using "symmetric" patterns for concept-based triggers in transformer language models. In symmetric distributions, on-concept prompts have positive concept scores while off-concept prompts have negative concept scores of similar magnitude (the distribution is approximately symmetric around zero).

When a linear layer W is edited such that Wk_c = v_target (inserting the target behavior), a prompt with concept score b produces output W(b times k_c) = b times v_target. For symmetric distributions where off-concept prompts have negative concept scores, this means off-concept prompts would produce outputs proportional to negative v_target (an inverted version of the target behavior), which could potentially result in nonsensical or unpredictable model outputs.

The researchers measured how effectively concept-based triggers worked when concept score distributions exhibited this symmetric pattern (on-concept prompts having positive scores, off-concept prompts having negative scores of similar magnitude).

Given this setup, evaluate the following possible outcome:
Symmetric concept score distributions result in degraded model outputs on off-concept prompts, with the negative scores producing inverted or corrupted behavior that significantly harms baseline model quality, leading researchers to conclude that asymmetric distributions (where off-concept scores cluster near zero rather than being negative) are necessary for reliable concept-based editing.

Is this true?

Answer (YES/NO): NO